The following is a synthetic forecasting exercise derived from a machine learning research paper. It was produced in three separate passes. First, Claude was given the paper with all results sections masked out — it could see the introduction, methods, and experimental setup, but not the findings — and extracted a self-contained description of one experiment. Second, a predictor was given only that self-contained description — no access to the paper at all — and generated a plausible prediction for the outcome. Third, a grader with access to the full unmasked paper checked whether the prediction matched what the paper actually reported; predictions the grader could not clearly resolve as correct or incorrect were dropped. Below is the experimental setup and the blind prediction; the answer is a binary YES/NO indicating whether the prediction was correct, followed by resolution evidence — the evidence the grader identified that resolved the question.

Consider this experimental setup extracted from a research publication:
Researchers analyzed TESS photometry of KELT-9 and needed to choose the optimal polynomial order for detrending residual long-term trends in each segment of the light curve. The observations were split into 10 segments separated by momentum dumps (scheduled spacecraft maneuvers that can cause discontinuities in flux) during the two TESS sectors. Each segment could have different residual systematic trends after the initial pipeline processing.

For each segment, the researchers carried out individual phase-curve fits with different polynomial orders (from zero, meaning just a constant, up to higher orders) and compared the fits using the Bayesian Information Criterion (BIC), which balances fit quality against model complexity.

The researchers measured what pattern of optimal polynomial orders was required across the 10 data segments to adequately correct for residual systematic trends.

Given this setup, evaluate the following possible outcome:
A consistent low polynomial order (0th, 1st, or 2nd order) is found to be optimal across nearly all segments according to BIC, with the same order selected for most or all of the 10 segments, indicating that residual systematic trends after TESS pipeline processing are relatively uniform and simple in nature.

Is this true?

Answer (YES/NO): NO